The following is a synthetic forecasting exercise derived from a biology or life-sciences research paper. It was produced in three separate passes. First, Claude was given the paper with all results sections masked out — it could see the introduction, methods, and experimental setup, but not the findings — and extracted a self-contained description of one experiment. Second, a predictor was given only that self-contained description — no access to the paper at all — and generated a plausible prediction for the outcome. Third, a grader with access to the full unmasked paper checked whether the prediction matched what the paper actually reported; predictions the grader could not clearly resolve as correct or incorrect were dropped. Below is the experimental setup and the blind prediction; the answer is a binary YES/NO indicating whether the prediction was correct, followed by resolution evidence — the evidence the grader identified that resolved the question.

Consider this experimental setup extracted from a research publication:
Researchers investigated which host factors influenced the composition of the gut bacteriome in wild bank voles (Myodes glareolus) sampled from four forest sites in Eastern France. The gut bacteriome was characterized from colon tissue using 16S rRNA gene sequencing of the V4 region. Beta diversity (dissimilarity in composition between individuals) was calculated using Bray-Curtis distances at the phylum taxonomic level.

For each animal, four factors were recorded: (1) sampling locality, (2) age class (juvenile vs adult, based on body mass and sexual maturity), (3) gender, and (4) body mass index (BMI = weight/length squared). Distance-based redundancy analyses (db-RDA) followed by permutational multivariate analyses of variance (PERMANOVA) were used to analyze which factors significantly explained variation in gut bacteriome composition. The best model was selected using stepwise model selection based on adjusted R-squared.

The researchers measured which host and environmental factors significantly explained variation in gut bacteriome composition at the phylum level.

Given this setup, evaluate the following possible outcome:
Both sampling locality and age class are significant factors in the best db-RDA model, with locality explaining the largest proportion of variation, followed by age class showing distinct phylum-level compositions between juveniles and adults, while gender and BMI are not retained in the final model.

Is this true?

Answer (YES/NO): NO